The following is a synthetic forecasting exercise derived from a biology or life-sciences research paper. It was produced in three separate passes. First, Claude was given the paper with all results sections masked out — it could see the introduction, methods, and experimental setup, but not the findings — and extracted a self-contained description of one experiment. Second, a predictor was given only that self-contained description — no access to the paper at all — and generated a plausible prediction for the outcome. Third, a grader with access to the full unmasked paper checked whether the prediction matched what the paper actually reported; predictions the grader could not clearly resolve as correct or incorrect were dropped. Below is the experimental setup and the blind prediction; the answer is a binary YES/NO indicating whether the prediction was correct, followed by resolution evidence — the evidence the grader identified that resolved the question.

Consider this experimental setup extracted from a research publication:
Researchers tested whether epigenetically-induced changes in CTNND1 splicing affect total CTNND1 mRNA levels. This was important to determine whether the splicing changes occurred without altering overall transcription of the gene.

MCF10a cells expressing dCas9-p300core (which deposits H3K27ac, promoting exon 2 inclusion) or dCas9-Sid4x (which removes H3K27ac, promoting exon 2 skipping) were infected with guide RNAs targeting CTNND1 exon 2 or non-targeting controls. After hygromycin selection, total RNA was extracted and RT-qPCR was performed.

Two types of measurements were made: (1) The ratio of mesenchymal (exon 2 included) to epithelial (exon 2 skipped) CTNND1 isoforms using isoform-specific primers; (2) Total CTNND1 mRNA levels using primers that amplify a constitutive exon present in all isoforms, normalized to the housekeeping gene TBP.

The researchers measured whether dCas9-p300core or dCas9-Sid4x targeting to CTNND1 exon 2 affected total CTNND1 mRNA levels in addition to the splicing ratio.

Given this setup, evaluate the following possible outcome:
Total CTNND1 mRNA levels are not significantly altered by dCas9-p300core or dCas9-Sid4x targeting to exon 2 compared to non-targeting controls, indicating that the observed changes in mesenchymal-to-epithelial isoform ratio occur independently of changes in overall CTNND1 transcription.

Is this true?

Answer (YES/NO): YES